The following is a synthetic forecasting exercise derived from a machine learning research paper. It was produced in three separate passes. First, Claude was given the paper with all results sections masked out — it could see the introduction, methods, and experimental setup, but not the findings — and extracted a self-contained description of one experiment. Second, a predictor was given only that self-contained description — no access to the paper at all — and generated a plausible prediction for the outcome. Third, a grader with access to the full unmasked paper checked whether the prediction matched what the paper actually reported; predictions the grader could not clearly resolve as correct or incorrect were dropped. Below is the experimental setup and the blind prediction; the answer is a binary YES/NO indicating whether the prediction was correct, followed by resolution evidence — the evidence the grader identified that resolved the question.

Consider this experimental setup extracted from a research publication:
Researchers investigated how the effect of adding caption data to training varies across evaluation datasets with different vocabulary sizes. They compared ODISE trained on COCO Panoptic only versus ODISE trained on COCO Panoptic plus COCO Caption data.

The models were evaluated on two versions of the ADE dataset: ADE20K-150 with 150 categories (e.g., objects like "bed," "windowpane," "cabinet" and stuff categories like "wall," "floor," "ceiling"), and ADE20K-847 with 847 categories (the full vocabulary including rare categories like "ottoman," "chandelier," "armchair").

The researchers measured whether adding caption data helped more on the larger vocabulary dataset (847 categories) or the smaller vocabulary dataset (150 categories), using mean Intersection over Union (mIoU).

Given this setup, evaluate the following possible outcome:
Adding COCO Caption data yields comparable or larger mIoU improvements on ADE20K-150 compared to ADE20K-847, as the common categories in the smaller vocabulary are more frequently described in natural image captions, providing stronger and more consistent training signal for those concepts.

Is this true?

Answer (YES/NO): NO